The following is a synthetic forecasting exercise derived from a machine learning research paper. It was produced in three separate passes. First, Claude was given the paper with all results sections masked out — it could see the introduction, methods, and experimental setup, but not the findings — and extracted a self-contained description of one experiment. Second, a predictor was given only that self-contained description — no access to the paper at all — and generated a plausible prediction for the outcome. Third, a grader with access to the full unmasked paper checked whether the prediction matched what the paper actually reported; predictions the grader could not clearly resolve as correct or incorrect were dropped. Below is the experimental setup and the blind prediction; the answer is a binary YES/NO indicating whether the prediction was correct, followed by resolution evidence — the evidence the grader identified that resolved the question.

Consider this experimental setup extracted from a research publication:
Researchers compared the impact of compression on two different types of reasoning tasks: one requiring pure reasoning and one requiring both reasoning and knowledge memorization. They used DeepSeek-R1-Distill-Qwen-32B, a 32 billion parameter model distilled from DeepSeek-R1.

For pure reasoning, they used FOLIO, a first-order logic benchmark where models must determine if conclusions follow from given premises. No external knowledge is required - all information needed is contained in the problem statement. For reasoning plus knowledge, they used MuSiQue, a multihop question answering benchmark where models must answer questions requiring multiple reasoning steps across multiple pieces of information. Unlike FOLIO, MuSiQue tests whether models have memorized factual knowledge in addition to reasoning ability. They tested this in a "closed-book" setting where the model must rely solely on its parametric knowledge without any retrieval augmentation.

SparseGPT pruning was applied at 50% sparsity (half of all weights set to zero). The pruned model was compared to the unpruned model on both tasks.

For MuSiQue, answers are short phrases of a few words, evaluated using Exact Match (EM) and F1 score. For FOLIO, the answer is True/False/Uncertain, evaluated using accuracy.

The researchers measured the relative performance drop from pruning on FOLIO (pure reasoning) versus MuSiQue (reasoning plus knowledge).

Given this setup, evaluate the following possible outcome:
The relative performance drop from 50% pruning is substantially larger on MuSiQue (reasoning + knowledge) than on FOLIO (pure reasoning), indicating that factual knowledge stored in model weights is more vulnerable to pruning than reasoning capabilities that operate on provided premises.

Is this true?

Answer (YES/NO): NO